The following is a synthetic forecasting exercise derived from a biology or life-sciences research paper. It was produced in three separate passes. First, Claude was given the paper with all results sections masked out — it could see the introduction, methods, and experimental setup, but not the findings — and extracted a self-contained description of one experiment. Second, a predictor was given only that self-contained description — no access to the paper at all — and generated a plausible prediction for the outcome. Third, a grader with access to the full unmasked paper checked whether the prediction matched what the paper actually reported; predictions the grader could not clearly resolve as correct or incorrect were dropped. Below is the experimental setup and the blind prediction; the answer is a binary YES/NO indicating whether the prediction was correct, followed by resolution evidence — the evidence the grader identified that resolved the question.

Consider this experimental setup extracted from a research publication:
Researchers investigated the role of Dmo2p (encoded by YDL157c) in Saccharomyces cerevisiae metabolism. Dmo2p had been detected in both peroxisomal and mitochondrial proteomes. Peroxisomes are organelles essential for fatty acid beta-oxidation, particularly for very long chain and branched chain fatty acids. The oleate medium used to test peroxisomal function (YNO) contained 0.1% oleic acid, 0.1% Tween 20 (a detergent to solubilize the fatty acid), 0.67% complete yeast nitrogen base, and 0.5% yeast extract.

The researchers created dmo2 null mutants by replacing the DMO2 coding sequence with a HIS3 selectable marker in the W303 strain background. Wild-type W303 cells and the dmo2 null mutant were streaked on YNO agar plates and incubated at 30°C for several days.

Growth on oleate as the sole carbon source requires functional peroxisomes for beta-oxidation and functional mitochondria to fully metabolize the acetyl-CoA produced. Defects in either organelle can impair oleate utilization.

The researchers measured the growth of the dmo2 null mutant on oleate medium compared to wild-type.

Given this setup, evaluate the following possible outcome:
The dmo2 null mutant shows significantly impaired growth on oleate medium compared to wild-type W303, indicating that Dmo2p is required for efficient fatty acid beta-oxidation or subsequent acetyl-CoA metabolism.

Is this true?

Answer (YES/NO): YES